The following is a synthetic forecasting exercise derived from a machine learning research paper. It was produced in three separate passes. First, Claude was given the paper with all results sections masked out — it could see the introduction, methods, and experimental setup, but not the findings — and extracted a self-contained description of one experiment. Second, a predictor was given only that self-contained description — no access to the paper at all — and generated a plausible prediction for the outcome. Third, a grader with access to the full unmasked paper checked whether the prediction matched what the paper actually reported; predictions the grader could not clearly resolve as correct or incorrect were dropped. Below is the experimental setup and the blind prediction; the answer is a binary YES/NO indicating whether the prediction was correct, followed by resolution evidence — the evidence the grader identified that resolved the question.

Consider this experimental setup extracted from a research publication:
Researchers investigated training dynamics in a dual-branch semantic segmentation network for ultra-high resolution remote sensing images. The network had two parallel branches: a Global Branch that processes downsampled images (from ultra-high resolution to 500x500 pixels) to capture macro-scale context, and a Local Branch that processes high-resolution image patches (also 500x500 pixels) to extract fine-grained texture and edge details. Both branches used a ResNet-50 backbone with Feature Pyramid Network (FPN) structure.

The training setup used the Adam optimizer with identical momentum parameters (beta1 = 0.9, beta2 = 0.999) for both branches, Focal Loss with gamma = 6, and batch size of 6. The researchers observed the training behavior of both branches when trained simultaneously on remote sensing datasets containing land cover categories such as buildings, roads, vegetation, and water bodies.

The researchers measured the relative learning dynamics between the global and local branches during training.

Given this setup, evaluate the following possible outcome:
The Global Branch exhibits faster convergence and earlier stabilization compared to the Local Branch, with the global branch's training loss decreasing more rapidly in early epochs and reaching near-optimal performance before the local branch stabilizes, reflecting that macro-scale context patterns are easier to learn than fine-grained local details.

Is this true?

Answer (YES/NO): NO